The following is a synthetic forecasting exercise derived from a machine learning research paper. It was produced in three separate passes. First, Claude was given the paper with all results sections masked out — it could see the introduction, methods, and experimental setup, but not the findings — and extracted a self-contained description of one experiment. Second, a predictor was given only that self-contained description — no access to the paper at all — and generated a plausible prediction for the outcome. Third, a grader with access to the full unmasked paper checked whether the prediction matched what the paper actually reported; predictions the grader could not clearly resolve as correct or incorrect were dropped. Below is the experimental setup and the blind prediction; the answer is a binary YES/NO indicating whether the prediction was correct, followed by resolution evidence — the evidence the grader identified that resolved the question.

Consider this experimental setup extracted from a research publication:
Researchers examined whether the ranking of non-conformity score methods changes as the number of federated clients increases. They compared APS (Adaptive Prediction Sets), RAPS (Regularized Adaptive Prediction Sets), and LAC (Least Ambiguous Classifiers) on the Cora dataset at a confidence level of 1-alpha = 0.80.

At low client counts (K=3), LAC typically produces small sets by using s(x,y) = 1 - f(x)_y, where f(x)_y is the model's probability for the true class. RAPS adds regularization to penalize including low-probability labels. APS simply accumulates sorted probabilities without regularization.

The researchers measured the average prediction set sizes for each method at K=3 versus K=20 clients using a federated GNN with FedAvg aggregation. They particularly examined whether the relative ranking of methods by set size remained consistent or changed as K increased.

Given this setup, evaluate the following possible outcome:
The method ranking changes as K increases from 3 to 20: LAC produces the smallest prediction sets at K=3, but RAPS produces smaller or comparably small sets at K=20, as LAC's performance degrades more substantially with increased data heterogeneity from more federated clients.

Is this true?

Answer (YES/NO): NO